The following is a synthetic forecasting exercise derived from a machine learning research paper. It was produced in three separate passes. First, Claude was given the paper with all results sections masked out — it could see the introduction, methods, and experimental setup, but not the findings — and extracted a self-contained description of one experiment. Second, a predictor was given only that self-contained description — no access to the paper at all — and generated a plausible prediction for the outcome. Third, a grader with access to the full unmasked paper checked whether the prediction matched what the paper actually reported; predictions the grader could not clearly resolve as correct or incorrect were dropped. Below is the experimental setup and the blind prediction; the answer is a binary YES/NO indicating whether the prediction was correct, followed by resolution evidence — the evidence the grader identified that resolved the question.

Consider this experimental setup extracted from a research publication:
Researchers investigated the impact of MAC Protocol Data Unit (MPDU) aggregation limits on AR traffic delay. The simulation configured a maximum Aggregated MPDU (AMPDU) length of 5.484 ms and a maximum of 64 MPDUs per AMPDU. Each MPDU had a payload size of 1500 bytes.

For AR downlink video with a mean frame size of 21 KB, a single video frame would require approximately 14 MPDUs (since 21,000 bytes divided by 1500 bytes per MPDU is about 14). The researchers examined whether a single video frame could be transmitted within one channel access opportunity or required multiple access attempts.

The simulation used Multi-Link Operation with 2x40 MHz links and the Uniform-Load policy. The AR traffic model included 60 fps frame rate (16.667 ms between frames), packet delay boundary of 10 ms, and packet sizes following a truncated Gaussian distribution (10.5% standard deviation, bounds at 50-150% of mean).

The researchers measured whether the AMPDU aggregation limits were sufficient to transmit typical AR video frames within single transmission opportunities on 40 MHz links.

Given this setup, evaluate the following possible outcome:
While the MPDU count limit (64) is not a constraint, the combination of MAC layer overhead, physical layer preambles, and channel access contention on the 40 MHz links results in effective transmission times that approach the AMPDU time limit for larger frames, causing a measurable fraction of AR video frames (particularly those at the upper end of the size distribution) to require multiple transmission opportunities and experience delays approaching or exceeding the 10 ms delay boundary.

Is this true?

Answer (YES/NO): NO